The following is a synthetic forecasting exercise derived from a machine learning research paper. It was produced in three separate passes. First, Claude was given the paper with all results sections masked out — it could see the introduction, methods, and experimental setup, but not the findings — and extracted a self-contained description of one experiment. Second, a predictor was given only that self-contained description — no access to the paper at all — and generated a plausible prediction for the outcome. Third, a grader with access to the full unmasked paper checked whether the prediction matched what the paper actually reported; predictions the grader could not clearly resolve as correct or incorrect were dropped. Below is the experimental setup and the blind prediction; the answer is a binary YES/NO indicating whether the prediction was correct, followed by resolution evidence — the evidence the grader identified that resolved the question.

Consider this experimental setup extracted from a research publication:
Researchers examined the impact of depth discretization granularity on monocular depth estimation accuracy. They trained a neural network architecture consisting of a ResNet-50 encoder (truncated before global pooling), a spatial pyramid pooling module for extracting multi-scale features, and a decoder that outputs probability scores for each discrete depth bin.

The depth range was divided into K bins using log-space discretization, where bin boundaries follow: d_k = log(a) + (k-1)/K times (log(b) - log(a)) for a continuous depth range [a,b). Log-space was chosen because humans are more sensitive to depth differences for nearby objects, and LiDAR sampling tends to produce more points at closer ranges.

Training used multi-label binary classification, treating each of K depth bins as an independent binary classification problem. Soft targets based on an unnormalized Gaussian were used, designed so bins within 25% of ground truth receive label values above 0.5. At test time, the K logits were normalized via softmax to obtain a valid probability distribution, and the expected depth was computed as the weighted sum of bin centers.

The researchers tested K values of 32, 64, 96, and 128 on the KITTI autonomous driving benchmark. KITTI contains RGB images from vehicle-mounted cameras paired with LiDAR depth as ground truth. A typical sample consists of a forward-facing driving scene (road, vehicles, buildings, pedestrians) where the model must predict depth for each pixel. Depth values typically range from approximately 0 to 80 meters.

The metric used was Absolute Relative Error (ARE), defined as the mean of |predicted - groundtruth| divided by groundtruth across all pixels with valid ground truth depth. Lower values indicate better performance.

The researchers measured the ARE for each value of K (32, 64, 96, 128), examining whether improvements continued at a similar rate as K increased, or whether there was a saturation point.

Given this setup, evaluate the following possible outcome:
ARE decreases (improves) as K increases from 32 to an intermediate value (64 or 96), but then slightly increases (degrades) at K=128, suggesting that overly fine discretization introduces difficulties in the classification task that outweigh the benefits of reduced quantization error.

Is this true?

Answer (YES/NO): NO